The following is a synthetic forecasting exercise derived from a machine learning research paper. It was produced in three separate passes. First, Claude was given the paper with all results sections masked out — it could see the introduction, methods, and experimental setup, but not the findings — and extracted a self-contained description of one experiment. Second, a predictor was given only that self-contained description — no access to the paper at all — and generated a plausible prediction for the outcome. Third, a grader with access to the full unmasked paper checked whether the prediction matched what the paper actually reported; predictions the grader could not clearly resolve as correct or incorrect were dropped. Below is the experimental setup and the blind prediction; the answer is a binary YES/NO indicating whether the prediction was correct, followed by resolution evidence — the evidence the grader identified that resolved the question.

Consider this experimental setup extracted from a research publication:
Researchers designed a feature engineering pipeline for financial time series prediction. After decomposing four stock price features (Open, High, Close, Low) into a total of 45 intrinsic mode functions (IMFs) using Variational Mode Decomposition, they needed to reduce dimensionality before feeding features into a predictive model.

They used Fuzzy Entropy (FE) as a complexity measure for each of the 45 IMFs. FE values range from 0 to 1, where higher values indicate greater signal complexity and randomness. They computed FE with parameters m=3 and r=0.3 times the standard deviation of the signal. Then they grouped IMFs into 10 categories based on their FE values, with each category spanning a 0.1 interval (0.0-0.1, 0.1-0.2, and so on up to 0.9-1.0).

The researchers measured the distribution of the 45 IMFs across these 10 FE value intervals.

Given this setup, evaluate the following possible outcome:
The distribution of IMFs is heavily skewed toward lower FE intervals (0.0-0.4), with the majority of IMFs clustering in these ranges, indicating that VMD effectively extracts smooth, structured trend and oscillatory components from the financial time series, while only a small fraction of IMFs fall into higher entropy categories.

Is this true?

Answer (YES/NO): NO